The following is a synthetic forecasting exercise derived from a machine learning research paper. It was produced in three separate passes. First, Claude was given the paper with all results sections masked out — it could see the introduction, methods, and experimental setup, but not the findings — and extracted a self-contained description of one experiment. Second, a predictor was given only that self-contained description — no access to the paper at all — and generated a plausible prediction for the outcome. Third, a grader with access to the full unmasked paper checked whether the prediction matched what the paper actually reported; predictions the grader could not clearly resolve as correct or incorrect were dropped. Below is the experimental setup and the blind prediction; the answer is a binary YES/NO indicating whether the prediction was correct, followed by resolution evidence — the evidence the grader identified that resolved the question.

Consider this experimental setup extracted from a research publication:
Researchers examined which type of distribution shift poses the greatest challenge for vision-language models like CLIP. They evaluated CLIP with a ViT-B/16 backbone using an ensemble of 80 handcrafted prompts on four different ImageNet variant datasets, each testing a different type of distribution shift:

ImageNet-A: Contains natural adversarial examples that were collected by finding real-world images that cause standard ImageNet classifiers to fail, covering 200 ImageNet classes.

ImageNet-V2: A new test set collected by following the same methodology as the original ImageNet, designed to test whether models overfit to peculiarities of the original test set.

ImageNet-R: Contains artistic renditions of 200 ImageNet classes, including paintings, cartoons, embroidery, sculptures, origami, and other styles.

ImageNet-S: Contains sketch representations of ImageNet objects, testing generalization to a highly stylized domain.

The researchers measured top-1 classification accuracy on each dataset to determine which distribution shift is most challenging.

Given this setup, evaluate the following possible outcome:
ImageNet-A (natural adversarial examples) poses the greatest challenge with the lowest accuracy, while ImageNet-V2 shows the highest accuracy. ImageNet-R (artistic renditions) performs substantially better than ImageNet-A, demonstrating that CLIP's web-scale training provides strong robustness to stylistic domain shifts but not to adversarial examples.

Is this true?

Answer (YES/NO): NO